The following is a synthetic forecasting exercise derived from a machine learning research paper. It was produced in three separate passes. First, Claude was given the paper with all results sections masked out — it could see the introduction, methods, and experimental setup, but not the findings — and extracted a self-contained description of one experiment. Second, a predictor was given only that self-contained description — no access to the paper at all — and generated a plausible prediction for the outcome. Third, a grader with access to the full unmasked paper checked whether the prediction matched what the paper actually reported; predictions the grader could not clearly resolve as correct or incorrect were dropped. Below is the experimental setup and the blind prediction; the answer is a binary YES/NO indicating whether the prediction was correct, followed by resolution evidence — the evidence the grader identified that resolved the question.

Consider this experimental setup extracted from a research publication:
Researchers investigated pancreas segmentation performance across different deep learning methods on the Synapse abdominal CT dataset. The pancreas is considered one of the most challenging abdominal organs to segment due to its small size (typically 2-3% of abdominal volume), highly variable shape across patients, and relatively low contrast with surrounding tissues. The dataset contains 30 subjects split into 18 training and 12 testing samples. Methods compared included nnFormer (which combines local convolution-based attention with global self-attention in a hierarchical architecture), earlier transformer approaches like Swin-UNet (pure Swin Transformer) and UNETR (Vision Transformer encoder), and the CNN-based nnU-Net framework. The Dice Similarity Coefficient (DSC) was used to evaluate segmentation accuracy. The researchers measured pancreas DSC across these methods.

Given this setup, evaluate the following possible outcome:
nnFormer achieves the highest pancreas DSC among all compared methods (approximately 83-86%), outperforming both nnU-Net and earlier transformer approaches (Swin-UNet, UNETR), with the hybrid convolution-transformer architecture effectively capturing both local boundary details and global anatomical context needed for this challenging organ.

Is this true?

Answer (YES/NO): YES